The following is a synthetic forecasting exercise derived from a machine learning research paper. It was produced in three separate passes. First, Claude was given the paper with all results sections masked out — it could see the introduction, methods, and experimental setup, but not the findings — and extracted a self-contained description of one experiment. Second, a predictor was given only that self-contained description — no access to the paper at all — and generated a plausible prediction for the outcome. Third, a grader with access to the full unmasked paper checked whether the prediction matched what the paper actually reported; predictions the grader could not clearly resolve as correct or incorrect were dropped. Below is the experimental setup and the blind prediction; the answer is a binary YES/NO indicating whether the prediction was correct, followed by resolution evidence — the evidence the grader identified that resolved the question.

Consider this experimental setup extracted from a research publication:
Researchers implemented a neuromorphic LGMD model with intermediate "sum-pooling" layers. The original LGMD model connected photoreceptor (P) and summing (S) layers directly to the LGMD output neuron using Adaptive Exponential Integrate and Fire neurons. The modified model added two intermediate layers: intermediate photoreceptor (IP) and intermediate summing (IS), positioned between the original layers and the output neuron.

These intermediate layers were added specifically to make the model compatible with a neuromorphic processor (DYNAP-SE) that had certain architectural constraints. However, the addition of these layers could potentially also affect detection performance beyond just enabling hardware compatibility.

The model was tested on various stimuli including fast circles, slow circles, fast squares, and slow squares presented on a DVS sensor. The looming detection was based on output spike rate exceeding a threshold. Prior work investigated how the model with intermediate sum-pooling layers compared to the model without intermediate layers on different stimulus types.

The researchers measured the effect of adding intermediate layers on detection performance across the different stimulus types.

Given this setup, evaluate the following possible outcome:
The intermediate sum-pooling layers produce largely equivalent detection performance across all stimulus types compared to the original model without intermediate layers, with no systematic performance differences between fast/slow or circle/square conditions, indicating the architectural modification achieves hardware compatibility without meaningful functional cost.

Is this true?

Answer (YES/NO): NO